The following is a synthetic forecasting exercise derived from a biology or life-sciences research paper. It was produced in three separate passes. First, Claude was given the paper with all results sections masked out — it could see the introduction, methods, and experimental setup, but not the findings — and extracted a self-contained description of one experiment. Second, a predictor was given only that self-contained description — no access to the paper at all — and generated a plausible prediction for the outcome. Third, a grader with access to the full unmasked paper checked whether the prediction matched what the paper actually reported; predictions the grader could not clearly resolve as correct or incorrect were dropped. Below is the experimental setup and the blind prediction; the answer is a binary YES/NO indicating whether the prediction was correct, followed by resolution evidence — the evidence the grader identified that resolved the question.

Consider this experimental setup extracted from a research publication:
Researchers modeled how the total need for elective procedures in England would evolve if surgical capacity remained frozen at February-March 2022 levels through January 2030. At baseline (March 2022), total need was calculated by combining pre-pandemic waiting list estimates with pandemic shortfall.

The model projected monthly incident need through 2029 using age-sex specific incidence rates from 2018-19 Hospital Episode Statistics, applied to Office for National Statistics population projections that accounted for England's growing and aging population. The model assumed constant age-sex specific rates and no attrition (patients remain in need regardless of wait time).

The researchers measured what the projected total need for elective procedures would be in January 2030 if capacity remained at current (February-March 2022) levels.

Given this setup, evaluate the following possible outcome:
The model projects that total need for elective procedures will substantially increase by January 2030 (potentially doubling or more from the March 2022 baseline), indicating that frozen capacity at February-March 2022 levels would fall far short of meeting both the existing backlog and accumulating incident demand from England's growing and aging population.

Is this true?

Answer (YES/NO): YES